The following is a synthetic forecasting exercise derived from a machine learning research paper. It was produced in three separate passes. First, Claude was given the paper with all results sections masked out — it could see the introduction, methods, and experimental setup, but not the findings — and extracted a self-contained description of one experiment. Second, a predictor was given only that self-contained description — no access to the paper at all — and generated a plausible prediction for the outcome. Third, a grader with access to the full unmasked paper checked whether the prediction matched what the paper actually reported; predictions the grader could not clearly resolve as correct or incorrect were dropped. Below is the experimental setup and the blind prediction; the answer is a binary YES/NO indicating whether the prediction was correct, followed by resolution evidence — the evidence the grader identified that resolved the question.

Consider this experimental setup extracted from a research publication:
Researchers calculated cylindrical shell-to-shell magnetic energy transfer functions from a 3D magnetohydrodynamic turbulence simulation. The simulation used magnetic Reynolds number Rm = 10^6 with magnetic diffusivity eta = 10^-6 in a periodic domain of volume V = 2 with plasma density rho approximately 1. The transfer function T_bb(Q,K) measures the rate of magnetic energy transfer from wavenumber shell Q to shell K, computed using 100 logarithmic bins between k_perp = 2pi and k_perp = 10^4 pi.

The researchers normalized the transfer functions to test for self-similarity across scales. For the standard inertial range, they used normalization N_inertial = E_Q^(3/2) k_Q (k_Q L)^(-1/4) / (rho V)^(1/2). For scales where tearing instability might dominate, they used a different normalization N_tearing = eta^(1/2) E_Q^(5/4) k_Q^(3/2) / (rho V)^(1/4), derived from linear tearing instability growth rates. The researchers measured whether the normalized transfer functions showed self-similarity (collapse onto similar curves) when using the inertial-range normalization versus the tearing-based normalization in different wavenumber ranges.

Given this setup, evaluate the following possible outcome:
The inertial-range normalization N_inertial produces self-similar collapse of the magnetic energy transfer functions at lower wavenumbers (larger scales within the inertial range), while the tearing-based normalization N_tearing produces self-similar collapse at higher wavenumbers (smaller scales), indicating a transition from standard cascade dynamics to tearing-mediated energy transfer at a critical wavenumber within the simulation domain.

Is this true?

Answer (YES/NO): YES